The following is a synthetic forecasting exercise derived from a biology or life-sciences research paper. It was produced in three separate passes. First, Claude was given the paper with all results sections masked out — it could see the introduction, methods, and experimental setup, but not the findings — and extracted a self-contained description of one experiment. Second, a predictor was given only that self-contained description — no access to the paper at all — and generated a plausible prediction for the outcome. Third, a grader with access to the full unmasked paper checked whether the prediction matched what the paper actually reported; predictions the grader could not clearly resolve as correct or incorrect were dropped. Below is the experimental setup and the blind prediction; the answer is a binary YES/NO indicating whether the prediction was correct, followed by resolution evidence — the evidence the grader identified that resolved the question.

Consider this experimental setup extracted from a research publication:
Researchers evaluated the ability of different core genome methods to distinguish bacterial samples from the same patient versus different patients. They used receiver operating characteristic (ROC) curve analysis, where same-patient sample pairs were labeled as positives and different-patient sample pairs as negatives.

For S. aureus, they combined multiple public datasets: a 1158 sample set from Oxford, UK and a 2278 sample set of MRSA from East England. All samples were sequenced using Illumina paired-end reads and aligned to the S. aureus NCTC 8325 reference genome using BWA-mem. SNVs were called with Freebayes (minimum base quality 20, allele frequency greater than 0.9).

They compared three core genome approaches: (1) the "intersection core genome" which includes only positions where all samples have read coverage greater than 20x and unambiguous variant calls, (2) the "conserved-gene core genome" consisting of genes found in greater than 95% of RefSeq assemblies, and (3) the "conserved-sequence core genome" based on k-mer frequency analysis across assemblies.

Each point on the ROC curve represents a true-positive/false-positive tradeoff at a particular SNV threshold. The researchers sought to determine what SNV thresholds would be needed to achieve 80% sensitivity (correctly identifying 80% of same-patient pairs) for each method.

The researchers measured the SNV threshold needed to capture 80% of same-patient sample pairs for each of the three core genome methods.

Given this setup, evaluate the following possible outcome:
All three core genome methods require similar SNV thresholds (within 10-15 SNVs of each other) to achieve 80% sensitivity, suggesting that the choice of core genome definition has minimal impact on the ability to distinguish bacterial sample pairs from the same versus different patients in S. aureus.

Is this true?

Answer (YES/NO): NO